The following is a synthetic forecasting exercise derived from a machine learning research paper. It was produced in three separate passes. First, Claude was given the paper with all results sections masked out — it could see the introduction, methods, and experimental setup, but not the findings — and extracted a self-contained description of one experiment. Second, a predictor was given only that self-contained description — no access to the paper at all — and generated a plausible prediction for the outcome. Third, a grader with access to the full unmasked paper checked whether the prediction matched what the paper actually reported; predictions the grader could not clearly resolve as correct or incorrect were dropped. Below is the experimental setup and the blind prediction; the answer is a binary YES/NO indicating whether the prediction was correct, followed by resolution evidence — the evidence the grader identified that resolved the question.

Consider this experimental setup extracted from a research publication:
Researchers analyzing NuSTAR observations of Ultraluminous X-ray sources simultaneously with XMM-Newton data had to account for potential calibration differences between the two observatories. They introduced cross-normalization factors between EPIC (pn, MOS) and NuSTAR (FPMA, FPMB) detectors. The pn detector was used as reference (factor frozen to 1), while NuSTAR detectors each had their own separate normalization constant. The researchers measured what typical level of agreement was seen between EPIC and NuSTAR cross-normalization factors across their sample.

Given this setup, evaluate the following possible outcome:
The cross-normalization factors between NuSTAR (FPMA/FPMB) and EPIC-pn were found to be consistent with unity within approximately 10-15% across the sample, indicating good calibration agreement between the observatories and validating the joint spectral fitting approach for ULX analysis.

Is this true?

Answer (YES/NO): NO